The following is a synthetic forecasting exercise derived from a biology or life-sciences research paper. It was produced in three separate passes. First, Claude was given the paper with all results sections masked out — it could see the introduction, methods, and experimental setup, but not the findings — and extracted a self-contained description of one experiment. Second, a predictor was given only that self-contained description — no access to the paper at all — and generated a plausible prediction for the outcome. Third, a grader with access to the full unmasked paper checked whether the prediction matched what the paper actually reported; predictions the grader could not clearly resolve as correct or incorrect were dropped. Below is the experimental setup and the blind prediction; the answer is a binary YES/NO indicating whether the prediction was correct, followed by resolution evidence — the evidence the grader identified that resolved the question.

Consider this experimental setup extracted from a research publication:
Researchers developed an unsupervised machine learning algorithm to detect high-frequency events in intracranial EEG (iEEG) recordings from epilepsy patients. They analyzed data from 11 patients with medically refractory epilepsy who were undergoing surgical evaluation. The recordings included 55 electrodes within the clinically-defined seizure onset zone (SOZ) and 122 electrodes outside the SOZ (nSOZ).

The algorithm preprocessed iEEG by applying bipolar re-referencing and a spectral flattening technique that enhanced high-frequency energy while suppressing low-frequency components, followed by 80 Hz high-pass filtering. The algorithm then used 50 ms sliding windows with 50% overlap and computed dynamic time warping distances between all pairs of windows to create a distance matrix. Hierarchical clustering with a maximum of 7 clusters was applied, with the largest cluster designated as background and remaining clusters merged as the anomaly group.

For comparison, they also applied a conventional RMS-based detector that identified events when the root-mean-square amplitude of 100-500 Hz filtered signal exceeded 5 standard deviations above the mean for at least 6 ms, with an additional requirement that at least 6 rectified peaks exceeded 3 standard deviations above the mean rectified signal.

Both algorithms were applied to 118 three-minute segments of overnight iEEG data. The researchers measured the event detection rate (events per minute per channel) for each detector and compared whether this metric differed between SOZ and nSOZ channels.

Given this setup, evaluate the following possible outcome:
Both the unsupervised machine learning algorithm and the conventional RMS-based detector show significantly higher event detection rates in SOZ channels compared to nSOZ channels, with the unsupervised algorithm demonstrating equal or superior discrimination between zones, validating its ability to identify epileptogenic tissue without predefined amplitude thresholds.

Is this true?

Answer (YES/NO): NO